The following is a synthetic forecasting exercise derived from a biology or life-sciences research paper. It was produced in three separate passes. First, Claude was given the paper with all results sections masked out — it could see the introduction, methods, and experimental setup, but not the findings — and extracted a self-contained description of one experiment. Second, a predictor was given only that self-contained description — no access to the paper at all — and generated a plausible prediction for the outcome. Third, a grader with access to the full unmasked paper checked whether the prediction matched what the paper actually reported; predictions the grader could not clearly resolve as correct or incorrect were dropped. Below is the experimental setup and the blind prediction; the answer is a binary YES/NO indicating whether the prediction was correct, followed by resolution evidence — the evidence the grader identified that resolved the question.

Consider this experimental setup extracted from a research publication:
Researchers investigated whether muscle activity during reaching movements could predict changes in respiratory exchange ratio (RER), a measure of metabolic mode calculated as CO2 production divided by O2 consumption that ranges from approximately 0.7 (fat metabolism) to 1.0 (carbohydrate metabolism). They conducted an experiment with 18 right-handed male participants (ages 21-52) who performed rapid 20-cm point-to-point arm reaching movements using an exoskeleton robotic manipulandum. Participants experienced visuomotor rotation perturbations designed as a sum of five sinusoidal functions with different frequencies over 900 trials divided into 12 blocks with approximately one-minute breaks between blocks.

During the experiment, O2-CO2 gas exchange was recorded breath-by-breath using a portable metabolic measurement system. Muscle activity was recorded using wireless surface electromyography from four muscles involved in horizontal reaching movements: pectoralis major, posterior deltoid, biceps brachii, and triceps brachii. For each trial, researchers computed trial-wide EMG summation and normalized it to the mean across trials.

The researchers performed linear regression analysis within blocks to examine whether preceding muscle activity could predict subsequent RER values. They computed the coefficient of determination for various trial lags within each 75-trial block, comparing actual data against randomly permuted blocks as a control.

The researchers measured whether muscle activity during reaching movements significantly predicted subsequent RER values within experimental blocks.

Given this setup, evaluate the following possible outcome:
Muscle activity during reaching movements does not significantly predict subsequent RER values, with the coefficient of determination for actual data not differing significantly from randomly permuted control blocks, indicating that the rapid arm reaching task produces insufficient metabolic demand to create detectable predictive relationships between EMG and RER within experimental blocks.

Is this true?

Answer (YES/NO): YES